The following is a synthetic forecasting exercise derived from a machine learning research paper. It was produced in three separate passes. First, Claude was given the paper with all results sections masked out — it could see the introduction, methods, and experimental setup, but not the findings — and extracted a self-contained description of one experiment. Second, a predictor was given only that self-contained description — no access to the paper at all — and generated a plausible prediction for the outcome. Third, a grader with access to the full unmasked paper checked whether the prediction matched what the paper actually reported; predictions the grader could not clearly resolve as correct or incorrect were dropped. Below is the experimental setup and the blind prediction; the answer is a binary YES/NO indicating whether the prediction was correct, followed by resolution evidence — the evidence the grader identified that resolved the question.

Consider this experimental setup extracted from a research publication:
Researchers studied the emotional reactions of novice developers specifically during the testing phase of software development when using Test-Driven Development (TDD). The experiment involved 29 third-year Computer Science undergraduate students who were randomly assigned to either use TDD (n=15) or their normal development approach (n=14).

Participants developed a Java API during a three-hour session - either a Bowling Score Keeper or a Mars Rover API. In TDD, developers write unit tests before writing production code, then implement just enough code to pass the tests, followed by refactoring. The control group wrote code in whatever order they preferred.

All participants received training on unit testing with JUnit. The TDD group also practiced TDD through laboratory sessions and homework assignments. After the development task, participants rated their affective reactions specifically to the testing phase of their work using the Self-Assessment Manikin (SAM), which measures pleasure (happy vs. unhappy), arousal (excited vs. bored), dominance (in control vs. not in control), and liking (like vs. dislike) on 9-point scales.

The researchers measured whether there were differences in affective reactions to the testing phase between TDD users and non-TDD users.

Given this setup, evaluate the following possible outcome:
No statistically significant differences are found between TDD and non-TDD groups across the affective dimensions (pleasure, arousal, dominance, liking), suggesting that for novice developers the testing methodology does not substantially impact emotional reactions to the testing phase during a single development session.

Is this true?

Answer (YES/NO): NO